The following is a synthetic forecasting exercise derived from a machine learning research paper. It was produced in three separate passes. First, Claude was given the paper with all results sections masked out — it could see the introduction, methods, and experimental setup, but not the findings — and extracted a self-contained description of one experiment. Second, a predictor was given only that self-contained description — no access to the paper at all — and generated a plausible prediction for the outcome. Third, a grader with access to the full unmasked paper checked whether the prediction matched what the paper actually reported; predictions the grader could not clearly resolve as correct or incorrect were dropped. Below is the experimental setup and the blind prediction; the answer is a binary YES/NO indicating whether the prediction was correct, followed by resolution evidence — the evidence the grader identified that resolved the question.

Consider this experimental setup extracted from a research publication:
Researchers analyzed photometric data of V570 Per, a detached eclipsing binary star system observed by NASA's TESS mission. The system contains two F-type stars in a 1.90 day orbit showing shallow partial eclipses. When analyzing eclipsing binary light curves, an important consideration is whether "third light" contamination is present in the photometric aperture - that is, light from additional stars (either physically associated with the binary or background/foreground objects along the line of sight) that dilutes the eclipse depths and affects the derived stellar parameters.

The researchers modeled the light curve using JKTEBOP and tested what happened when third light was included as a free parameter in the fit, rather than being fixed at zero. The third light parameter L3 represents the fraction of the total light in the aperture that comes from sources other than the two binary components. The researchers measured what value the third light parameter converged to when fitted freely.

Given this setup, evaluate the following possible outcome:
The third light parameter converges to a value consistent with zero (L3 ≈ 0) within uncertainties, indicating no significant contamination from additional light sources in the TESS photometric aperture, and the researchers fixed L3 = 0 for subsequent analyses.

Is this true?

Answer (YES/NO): NO